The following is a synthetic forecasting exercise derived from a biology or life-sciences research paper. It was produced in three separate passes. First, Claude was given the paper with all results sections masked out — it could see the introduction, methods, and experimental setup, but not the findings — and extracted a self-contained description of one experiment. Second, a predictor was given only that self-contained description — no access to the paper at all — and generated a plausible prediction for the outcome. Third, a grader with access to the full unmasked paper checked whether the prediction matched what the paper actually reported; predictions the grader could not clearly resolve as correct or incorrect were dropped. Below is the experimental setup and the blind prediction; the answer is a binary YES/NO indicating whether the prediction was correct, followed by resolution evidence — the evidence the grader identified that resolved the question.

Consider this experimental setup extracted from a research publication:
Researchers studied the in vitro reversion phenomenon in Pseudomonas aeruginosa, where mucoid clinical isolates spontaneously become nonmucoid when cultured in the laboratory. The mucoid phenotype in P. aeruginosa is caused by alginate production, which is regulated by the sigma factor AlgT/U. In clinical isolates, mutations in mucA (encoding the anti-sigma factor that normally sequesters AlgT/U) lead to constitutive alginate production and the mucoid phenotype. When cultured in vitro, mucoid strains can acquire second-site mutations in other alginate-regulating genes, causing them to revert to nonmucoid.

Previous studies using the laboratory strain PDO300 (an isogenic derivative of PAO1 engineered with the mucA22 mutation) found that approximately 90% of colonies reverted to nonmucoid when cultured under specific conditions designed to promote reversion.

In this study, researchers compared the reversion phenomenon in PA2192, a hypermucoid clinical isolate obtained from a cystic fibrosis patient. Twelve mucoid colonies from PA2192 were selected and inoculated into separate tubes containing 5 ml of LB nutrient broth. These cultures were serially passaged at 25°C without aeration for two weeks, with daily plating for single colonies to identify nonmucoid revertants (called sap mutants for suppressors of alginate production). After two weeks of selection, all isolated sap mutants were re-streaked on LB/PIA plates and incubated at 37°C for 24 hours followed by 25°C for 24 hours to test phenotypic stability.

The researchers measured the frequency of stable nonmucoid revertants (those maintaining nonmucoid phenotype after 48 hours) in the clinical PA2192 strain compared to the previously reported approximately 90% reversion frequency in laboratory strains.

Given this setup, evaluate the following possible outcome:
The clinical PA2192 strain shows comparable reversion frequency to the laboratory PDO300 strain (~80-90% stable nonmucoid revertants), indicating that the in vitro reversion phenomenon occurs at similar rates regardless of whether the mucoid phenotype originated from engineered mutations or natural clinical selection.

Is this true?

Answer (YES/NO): NO